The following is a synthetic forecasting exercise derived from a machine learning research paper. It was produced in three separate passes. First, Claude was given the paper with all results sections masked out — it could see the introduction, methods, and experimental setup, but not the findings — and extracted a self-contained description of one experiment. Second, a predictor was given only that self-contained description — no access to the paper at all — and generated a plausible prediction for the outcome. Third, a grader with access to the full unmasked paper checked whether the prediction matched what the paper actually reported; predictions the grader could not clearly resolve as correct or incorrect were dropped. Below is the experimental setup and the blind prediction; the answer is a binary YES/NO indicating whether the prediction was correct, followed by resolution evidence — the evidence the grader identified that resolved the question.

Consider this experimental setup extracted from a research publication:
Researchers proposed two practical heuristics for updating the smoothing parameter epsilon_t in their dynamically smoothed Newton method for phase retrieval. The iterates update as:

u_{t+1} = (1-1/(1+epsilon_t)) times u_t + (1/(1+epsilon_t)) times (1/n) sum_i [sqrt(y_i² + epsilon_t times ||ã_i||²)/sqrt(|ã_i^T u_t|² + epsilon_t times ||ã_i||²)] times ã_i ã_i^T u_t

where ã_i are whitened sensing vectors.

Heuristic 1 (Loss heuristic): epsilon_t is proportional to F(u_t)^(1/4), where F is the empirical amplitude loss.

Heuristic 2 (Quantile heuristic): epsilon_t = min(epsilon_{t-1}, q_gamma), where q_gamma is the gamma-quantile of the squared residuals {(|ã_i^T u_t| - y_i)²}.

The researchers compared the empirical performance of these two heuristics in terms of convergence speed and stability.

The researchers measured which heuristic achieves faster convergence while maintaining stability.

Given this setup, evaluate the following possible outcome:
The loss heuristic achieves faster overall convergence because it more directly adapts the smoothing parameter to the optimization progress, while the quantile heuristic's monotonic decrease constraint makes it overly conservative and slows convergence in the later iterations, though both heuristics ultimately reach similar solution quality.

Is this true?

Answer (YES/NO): NO